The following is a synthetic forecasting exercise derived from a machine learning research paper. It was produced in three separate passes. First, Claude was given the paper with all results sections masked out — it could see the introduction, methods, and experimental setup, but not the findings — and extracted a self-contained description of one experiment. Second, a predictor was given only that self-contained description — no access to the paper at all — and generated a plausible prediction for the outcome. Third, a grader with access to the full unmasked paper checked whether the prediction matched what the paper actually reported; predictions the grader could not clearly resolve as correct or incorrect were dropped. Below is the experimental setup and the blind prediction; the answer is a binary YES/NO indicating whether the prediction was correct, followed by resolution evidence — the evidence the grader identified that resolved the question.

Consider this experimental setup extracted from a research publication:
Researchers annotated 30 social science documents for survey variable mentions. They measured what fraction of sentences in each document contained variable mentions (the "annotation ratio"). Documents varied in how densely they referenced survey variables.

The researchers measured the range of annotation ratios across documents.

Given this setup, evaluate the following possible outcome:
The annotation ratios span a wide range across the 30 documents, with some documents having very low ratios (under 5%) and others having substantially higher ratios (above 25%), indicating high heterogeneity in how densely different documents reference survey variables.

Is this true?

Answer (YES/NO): NO